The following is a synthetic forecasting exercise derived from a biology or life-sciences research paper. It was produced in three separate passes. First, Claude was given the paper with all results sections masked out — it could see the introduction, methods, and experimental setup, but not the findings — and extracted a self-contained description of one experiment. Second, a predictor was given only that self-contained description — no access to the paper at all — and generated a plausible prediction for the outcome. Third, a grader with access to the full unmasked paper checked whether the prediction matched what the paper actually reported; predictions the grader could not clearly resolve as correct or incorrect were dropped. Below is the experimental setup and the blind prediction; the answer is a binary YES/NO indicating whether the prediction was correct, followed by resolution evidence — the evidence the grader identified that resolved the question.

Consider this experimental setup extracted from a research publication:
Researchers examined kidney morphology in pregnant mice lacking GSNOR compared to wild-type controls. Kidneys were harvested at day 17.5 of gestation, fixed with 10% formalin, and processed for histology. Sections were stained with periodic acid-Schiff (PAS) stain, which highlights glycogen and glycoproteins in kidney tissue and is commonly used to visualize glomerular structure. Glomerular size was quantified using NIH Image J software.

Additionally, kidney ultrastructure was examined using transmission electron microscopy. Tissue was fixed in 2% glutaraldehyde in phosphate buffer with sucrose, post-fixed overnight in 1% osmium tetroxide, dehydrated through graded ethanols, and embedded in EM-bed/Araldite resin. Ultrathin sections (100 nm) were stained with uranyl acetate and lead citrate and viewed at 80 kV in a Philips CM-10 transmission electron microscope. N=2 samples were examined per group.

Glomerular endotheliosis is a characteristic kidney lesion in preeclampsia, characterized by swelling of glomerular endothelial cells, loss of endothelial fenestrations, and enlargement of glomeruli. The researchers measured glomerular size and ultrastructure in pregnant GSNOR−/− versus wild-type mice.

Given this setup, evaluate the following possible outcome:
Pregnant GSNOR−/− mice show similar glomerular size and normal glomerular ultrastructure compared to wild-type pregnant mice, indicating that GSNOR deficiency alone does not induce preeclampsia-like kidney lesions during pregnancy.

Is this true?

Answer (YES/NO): NO